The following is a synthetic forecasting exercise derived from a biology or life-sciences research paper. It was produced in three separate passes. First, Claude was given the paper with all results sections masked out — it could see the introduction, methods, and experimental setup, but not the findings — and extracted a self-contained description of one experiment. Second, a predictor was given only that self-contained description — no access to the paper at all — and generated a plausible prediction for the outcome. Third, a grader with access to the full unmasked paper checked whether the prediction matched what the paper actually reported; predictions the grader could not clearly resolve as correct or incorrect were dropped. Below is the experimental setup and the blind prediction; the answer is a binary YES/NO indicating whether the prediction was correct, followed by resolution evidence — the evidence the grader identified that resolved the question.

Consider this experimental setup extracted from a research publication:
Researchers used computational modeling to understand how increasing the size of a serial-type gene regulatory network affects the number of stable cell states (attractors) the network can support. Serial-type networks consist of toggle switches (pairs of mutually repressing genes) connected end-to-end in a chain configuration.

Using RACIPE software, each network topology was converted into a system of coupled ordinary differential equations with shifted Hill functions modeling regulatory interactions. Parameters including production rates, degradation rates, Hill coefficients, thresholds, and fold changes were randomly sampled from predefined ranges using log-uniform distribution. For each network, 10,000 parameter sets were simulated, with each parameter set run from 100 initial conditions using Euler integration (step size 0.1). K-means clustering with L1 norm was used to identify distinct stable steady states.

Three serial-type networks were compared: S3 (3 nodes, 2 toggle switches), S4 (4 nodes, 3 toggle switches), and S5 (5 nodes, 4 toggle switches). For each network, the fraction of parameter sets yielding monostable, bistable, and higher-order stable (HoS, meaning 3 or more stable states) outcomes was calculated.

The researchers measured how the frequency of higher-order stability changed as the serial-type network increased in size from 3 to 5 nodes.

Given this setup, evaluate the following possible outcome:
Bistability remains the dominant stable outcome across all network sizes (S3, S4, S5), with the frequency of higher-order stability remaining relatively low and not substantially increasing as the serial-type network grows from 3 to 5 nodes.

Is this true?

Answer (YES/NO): NO